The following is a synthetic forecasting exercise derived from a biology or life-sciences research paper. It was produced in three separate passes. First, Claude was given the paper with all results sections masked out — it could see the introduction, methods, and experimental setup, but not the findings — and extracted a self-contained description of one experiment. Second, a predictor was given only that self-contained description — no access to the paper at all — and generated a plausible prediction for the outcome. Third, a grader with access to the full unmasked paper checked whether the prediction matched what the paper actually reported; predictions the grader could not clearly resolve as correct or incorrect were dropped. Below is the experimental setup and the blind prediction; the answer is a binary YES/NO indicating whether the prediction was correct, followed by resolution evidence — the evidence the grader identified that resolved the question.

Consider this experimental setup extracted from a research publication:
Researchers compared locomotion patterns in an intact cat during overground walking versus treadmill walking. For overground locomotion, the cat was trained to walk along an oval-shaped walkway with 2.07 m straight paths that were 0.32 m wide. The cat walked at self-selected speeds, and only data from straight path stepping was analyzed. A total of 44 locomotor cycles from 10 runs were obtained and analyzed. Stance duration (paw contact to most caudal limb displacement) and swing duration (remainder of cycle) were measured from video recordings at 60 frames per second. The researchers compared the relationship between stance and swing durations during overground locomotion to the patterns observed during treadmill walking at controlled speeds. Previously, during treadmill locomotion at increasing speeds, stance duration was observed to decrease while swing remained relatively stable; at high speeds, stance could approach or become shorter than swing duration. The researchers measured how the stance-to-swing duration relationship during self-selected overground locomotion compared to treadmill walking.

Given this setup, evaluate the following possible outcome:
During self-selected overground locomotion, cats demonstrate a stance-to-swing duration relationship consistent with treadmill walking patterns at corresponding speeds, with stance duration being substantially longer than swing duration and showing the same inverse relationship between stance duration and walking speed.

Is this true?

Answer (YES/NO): NO